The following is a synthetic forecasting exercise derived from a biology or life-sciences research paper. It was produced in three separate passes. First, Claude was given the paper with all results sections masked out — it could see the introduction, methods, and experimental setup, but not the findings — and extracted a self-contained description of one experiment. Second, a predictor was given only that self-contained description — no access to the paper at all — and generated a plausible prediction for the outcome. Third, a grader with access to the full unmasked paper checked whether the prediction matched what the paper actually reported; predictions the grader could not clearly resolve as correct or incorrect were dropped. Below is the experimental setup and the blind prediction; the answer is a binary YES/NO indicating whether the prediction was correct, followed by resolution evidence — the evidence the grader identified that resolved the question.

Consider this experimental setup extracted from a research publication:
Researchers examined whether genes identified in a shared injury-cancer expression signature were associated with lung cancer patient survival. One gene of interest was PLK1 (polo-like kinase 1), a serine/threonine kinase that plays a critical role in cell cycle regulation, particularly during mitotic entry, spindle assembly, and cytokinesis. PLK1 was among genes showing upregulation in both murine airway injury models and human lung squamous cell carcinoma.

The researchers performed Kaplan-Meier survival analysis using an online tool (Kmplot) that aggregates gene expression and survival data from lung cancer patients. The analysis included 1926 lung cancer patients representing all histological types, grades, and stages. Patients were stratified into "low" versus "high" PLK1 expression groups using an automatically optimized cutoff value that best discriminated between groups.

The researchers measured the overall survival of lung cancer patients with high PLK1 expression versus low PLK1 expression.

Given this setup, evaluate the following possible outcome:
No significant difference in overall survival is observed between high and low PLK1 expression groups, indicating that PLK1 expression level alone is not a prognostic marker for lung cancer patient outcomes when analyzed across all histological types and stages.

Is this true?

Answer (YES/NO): NO